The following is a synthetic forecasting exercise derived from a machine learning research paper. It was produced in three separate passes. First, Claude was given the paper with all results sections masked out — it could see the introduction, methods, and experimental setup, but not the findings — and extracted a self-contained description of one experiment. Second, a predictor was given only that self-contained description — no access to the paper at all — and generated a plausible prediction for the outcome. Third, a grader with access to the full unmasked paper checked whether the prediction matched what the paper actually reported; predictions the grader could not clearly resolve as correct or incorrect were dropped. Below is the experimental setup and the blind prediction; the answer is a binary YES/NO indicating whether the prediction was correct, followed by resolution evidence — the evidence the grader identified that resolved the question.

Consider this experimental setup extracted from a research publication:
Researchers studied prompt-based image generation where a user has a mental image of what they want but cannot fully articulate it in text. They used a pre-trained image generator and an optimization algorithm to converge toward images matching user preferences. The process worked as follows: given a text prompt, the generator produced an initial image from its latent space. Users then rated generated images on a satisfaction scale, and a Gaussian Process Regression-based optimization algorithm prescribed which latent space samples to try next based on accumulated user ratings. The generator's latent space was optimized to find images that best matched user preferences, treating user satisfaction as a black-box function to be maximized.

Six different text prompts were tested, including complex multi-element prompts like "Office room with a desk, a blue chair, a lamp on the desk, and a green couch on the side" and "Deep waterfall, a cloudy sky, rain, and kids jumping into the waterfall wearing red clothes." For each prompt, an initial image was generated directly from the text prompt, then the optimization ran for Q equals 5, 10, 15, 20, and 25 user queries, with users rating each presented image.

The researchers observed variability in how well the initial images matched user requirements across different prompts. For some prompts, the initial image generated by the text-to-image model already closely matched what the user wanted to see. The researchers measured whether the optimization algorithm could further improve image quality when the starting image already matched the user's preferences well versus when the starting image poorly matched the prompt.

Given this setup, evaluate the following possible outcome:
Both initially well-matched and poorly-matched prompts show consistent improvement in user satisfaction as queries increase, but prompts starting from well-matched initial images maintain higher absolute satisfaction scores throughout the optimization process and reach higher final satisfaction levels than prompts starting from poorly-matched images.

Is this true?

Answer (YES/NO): NO